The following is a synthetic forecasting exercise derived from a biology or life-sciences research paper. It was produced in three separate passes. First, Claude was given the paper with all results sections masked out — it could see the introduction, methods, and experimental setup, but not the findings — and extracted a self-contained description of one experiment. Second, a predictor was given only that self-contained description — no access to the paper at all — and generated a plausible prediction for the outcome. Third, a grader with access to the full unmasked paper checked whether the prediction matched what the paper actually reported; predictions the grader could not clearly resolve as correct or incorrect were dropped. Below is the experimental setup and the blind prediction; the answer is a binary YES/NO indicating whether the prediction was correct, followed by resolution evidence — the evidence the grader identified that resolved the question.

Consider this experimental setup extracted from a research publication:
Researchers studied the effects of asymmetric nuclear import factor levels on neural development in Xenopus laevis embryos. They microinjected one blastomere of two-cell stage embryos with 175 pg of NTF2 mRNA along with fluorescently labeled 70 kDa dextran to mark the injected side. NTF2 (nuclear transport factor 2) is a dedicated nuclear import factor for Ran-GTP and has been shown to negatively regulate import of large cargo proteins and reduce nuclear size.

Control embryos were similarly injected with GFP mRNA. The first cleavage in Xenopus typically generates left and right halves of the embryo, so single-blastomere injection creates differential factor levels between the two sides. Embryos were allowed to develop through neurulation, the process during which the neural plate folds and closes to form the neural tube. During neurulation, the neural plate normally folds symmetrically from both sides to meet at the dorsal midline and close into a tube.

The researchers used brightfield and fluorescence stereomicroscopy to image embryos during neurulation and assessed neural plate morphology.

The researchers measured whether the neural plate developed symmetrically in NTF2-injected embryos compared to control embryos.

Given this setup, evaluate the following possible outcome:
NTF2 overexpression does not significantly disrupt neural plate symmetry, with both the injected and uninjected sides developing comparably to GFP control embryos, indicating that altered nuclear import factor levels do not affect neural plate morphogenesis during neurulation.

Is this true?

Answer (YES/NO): NO